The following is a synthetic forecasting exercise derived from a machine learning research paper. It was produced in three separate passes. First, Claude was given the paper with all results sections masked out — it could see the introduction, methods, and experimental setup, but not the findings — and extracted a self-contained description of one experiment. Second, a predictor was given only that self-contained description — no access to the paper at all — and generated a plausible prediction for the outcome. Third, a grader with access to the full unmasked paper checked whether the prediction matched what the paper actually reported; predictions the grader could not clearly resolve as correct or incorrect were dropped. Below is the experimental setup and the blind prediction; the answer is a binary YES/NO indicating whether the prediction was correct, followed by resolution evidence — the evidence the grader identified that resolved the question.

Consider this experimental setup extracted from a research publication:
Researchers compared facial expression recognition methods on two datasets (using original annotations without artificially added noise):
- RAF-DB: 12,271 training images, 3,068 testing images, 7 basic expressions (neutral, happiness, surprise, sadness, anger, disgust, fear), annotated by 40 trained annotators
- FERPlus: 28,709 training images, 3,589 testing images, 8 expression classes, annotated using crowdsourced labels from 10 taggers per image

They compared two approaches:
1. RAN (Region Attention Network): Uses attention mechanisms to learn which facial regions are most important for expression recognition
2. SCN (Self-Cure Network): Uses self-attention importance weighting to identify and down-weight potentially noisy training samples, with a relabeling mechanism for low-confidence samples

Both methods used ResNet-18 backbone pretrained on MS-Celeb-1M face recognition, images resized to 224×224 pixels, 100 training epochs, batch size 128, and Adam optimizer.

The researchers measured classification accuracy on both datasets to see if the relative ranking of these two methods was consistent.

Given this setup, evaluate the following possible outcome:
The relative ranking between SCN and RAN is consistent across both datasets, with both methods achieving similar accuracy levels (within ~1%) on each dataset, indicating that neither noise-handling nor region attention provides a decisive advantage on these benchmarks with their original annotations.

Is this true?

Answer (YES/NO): NO